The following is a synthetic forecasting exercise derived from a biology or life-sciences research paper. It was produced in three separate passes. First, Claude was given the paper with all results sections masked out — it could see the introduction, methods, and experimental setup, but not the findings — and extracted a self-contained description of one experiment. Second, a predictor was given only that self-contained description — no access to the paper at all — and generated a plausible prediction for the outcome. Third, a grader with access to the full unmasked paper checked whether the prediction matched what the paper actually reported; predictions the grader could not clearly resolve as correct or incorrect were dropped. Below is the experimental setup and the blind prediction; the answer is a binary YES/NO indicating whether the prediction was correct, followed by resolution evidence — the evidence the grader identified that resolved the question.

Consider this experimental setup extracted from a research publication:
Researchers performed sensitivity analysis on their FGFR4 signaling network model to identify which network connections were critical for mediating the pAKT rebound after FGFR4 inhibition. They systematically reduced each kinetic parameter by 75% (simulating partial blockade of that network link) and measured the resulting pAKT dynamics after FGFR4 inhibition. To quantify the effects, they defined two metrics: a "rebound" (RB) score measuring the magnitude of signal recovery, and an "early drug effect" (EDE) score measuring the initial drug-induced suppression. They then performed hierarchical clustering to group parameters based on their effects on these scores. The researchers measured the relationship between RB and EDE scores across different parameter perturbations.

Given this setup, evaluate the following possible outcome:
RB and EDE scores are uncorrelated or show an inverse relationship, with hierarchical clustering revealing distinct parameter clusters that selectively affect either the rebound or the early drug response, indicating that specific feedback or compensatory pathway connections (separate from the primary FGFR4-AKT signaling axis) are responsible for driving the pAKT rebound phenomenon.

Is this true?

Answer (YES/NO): NO